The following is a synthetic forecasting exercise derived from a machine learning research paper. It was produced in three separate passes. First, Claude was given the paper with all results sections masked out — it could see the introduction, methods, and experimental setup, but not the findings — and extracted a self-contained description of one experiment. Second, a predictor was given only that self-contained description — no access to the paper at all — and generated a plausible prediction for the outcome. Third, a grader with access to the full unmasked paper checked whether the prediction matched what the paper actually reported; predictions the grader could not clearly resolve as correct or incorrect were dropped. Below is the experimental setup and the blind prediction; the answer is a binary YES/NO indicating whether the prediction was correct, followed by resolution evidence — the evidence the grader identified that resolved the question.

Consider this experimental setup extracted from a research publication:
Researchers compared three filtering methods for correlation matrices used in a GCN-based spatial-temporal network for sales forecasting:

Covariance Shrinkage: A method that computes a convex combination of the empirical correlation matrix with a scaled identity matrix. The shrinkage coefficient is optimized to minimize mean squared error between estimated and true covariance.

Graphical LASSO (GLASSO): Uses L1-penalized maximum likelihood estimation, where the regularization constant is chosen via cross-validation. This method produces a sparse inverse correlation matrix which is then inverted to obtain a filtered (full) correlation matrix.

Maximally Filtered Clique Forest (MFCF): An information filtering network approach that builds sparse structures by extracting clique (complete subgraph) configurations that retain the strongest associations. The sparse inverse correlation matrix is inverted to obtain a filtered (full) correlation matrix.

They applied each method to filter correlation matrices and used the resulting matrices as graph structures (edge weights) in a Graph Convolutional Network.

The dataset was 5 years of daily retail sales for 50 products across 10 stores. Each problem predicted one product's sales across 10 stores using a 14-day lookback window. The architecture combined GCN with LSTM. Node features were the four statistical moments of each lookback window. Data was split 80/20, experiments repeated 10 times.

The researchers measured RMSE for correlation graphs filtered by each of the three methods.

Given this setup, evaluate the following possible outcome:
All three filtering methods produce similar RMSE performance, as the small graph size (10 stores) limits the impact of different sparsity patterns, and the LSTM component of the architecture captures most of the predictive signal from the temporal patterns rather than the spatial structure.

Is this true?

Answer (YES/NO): NO